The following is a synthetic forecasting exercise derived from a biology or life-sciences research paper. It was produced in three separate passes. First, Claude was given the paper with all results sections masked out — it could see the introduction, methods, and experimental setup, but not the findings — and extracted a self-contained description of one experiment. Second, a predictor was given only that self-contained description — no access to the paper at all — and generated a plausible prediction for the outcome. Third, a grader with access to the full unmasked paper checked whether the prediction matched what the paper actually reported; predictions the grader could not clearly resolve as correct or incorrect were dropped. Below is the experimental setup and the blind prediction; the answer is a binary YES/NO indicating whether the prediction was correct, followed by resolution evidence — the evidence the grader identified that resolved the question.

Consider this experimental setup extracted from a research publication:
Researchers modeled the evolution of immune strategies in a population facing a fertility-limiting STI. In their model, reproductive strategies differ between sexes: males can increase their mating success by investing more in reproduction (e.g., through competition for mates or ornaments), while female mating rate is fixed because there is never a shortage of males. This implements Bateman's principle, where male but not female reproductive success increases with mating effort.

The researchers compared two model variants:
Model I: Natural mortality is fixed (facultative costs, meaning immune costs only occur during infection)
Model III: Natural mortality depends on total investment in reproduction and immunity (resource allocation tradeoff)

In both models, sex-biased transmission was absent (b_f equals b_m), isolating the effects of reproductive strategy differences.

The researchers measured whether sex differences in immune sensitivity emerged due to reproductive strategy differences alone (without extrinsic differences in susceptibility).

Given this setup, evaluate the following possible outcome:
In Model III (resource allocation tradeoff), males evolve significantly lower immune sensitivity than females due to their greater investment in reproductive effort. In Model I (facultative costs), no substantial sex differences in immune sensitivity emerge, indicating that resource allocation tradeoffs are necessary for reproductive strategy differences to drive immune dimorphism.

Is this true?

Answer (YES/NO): YES